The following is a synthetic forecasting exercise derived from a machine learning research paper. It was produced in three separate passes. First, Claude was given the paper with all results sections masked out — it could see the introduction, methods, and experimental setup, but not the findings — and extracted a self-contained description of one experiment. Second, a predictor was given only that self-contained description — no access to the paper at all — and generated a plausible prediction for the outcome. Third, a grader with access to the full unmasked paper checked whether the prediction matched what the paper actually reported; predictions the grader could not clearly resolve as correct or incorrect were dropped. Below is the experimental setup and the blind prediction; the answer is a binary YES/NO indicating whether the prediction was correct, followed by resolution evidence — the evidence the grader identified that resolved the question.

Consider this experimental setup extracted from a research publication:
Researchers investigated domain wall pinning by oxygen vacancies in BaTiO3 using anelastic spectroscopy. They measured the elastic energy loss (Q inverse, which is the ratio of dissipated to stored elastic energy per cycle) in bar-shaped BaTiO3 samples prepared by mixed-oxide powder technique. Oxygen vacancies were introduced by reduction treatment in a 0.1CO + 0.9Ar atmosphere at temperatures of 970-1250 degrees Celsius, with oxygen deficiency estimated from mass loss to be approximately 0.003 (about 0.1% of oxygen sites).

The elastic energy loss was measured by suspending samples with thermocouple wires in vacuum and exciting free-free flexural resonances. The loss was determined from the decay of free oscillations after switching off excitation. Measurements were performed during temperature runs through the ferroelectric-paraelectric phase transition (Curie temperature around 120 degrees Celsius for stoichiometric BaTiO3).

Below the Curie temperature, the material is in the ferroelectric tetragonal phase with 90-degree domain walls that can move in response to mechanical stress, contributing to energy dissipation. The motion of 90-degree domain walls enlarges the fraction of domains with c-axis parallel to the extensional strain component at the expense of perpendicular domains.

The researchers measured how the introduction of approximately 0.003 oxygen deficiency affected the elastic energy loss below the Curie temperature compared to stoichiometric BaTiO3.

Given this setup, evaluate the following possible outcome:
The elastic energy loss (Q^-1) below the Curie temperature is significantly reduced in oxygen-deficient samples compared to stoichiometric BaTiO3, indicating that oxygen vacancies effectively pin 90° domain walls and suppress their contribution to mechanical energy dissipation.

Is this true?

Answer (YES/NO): YES